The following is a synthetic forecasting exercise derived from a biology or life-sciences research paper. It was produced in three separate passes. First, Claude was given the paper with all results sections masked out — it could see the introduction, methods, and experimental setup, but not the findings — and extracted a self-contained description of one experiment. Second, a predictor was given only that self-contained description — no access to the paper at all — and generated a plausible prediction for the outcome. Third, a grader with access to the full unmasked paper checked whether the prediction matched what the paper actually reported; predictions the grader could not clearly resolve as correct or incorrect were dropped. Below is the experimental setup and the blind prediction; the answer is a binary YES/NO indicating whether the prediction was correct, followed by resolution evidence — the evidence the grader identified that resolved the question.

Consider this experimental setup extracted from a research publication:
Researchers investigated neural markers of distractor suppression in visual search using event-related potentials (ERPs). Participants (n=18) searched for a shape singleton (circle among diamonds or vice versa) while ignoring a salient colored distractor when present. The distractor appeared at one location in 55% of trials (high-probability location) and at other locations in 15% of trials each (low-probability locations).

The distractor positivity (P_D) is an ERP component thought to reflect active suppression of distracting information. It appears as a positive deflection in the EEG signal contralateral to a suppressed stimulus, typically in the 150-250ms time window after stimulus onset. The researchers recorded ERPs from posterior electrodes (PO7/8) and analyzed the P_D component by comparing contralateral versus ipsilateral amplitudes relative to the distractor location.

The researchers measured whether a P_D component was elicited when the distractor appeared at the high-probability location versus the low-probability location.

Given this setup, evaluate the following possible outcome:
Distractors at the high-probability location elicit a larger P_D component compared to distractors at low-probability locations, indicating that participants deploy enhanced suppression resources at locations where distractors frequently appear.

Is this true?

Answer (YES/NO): YES